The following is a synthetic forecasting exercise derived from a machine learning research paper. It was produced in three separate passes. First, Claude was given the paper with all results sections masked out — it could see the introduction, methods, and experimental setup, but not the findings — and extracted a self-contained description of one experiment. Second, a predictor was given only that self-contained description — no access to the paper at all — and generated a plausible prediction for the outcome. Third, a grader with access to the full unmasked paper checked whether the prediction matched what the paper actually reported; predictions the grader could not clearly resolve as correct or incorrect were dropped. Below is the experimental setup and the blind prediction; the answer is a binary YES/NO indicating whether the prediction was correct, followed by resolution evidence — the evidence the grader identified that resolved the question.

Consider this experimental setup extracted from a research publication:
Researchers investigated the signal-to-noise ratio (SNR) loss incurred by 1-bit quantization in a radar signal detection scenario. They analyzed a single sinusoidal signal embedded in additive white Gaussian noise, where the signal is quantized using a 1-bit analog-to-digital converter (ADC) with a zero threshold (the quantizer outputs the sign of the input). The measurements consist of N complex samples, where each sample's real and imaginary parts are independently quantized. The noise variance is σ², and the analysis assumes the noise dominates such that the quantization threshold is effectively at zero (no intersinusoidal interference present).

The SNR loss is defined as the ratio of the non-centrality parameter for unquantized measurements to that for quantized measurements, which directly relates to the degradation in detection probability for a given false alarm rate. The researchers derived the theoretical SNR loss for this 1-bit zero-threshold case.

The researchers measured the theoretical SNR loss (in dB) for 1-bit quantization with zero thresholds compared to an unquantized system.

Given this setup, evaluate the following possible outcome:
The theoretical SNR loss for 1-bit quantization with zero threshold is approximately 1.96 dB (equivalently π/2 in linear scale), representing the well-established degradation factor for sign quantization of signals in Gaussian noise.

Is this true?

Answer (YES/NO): YES